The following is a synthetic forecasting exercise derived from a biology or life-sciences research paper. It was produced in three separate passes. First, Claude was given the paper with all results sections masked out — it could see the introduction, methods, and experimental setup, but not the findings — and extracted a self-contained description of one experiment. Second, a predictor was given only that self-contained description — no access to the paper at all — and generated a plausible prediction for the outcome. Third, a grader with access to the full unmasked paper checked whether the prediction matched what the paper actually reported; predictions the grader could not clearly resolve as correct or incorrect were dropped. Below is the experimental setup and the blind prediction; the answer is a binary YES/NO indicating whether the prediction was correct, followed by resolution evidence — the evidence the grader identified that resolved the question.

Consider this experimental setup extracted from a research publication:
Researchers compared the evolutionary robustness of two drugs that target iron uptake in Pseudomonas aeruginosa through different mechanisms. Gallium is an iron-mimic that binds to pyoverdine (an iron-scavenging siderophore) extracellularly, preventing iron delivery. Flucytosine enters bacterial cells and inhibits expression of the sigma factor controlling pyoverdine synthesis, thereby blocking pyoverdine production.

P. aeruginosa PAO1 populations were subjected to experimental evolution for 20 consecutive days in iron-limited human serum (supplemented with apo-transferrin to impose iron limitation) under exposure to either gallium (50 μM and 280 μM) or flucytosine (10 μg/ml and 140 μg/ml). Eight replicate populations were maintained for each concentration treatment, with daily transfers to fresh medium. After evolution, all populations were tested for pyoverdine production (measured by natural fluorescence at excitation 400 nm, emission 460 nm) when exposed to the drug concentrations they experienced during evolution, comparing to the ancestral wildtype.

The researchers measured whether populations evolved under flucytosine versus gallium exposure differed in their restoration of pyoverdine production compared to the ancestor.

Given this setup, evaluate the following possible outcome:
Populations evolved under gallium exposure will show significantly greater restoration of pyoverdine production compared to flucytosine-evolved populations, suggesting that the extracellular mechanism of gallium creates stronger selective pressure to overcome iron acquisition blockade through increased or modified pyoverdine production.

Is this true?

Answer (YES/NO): NO